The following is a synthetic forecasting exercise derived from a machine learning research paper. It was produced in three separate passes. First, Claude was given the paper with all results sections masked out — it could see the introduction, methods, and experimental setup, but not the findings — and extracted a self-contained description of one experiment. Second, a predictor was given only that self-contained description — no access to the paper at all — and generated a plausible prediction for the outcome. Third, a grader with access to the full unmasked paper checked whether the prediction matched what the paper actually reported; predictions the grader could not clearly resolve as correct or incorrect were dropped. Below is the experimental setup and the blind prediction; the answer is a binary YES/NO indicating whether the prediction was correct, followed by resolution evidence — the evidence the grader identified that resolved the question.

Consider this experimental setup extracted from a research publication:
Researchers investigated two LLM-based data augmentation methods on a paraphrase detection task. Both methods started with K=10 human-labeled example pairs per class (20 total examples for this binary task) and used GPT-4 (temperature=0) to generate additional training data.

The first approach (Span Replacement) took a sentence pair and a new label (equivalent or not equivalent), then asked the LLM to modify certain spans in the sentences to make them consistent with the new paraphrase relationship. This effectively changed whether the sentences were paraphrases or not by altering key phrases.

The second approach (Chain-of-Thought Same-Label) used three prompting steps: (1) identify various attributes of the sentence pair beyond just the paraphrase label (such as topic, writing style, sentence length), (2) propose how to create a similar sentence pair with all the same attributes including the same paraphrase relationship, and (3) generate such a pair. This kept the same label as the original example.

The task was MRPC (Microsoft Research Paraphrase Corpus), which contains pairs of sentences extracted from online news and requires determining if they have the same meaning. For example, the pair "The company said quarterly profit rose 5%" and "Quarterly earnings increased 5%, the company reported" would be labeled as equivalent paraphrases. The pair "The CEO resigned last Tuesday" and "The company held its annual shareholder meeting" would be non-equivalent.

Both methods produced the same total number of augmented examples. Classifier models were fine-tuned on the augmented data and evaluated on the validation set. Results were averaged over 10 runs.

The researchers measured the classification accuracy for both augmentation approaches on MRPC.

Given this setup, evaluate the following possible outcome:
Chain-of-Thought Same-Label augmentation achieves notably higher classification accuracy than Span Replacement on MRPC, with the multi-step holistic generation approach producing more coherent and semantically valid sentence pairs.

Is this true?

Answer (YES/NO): NO